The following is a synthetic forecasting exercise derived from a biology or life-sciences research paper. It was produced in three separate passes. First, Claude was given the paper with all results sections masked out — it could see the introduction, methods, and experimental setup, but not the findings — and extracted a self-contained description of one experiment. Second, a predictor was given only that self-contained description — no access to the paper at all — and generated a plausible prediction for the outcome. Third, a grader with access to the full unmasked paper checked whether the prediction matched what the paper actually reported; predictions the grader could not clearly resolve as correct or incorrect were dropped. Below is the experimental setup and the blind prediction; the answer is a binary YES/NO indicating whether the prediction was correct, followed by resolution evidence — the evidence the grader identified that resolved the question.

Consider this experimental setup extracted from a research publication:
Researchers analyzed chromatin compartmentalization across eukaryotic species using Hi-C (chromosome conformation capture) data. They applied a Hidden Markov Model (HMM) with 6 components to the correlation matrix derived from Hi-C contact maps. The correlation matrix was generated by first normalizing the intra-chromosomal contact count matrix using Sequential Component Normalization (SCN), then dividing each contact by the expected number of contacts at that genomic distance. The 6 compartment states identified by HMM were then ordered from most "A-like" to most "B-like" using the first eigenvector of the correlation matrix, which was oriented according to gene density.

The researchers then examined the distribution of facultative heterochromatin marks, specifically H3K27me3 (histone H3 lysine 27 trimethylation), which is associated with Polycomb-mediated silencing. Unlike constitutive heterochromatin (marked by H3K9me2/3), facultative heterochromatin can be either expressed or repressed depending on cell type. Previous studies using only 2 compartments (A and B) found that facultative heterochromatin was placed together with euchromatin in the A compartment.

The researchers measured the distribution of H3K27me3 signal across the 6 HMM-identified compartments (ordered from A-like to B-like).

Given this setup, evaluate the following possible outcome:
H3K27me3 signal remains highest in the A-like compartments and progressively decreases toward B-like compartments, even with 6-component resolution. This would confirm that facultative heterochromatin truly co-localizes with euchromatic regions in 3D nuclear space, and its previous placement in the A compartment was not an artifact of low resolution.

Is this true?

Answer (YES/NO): NO